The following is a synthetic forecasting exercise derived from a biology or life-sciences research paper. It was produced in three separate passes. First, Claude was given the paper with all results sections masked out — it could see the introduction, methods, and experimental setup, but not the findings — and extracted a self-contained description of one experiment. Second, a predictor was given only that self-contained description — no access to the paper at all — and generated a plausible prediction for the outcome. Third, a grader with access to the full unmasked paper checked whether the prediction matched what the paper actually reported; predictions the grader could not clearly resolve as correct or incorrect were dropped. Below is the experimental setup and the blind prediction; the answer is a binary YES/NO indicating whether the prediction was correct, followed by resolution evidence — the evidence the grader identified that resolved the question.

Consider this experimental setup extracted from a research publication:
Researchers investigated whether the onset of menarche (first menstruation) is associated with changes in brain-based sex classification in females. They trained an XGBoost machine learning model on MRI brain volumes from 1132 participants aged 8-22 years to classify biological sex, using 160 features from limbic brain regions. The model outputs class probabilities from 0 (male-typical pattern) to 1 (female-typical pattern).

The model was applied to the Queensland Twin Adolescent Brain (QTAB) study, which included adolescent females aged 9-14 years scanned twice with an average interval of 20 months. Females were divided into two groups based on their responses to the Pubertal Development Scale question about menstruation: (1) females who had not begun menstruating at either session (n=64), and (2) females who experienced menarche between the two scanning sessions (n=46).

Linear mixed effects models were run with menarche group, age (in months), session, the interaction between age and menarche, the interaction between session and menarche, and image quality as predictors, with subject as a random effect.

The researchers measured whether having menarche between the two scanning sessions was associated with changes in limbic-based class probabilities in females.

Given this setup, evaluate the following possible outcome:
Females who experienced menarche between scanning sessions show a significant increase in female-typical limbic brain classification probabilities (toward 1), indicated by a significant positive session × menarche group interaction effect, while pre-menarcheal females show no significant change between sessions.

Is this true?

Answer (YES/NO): NO